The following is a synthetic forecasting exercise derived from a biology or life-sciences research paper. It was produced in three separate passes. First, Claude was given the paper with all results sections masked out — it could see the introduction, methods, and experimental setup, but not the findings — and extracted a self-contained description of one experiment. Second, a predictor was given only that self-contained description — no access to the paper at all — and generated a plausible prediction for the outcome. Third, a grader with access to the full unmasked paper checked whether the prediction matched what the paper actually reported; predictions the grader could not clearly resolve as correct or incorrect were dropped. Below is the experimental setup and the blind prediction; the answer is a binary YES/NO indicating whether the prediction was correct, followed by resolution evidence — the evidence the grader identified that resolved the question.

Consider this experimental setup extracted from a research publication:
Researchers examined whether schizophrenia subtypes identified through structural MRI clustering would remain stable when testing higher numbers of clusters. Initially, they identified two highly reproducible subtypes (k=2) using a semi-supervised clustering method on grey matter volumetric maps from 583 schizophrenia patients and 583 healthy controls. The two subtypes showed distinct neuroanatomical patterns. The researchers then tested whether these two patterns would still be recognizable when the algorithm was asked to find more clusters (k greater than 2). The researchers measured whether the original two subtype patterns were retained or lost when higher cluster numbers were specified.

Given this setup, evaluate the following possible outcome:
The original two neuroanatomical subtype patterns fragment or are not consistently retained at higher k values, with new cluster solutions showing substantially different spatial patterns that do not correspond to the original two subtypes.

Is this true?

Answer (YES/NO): NO